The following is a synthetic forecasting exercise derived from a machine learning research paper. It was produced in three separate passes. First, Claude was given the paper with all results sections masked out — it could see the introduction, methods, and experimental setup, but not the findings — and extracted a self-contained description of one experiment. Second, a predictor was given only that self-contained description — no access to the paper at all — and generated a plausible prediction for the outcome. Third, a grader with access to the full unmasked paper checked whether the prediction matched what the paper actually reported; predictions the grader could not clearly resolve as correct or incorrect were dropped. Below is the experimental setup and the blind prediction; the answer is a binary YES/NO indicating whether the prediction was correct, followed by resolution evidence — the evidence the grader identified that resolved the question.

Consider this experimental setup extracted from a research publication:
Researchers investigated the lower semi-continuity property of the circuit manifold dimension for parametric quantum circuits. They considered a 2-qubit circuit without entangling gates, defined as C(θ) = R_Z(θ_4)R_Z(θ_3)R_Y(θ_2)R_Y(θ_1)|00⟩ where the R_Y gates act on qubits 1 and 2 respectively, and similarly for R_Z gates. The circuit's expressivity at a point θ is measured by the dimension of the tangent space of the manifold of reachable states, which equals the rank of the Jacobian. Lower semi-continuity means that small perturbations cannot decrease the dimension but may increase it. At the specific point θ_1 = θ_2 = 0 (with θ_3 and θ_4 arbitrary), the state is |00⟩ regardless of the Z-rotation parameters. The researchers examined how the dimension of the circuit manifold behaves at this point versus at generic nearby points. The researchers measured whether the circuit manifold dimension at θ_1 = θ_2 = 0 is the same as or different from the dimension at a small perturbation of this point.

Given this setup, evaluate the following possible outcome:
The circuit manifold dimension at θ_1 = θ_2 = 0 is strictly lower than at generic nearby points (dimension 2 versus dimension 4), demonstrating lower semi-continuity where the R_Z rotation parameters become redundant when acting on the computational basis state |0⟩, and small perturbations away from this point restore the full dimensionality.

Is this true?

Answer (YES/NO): NO